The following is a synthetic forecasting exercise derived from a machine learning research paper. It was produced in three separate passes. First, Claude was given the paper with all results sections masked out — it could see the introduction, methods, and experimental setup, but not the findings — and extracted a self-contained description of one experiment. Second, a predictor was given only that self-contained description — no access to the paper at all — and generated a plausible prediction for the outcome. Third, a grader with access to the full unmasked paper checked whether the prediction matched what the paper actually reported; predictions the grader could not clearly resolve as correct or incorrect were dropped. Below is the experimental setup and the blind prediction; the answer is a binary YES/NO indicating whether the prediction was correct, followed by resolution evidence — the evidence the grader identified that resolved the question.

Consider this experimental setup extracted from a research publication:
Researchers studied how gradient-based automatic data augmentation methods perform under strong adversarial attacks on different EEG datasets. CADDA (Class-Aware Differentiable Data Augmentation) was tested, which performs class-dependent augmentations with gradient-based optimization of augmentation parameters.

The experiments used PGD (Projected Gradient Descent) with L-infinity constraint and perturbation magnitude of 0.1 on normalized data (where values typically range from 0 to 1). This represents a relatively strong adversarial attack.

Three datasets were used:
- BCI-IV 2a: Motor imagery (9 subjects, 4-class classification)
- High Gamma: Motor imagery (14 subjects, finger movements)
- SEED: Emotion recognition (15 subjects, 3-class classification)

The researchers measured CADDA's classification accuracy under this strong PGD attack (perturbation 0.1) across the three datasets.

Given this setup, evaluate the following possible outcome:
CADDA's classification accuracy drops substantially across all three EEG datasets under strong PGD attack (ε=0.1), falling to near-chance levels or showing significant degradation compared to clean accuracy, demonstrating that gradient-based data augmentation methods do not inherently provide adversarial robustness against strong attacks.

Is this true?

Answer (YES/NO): YES